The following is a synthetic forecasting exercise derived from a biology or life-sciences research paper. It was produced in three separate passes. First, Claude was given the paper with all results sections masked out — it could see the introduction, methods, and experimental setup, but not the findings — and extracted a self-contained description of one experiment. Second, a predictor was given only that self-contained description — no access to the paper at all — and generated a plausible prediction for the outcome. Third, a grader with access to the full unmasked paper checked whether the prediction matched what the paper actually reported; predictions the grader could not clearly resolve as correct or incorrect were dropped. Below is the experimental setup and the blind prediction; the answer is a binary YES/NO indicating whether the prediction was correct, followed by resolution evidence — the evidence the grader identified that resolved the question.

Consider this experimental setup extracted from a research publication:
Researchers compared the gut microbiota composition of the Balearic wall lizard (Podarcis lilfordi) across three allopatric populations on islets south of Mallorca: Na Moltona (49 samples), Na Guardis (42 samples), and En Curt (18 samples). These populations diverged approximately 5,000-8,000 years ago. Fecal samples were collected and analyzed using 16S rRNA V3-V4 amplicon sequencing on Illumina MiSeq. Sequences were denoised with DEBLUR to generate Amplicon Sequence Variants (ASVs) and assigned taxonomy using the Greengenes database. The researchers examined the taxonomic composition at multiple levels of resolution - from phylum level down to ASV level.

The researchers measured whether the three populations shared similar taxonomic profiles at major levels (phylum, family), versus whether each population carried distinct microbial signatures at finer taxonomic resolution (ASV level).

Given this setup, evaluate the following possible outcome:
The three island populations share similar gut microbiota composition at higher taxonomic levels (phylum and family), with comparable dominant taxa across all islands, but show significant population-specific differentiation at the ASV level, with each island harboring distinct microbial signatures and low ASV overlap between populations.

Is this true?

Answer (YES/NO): NO